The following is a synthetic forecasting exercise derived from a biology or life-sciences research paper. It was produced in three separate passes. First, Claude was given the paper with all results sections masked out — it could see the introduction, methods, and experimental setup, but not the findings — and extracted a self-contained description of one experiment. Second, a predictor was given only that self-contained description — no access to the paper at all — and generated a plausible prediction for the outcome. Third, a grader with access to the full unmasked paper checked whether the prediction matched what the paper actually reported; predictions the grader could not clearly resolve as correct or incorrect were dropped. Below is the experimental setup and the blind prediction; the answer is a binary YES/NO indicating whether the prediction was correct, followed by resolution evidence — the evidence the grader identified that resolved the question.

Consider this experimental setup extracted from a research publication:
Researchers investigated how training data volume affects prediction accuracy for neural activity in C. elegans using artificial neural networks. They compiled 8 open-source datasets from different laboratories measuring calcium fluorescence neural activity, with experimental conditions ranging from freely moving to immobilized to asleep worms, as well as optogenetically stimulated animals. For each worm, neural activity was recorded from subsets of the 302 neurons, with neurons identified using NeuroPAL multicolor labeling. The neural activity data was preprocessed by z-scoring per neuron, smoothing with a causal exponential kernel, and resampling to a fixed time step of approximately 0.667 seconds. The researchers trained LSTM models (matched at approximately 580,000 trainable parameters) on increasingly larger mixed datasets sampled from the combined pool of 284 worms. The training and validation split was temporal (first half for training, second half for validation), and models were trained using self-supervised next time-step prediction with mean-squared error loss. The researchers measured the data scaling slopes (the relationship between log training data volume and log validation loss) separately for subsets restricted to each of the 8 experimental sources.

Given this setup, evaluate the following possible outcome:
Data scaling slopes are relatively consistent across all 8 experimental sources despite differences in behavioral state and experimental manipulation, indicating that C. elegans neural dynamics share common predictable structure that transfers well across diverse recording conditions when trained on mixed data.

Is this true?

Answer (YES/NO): YES